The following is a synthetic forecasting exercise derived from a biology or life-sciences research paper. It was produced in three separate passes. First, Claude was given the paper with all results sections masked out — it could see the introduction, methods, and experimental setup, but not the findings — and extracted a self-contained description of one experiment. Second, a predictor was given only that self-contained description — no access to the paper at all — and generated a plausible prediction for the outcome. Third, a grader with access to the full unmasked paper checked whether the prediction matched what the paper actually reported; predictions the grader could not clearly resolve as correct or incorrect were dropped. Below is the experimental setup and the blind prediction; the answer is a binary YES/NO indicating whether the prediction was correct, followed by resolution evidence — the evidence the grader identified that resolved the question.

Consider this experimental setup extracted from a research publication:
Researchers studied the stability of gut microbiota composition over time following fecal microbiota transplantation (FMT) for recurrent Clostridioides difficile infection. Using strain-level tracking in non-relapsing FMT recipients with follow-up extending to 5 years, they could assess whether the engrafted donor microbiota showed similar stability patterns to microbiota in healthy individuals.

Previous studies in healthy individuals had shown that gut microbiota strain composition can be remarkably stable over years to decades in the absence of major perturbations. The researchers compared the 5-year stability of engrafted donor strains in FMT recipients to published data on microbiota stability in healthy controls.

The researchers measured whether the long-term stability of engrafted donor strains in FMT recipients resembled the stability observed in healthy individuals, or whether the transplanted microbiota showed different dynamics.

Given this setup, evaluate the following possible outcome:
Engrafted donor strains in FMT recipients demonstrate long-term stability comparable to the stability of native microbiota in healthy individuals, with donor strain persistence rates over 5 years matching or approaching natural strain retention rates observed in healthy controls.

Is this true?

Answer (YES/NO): YES